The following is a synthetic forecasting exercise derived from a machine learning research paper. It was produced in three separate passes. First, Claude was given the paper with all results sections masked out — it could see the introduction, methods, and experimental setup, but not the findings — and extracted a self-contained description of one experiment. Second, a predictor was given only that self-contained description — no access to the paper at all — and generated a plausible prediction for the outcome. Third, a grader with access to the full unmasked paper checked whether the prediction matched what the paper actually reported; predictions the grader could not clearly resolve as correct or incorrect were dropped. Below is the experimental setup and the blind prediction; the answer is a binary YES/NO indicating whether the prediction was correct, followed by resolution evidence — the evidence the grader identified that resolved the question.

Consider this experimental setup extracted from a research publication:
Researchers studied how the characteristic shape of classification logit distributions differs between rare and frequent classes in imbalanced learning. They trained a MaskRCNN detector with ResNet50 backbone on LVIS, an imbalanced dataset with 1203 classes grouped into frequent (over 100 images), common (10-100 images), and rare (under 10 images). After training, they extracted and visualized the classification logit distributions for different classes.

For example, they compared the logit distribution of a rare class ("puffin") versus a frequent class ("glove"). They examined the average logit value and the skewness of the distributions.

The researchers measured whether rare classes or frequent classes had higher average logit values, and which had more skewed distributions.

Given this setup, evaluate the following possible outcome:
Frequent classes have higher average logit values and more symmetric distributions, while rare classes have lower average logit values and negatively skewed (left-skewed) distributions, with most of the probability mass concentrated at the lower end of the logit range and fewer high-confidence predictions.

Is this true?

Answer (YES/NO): NO